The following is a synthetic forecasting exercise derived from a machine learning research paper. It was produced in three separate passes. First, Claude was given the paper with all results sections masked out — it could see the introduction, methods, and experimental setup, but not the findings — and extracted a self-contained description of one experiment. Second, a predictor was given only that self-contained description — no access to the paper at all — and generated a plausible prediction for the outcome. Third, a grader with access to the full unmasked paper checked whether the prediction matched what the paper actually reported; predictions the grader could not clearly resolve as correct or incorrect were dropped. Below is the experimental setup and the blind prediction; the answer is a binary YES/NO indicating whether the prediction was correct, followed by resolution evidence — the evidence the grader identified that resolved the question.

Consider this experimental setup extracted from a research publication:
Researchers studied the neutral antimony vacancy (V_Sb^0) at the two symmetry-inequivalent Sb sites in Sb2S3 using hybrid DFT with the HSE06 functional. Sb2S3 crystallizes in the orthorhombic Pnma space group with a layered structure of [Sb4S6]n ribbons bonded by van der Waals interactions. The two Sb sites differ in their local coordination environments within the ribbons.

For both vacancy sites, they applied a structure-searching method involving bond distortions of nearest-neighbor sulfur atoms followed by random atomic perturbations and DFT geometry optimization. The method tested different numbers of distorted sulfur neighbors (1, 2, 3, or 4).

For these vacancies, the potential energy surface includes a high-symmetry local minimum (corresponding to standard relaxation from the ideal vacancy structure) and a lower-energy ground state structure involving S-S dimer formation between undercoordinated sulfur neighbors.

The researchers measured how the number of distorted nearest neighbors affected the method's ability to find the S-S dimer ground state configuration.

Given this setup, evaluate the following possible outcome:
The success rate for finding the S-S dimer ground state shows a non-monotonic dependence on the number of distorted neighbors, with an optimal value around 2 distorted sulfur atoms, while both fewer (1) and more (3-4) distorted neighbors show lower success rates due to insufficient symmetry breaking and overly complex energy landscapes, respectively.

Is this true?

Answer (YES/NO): NO